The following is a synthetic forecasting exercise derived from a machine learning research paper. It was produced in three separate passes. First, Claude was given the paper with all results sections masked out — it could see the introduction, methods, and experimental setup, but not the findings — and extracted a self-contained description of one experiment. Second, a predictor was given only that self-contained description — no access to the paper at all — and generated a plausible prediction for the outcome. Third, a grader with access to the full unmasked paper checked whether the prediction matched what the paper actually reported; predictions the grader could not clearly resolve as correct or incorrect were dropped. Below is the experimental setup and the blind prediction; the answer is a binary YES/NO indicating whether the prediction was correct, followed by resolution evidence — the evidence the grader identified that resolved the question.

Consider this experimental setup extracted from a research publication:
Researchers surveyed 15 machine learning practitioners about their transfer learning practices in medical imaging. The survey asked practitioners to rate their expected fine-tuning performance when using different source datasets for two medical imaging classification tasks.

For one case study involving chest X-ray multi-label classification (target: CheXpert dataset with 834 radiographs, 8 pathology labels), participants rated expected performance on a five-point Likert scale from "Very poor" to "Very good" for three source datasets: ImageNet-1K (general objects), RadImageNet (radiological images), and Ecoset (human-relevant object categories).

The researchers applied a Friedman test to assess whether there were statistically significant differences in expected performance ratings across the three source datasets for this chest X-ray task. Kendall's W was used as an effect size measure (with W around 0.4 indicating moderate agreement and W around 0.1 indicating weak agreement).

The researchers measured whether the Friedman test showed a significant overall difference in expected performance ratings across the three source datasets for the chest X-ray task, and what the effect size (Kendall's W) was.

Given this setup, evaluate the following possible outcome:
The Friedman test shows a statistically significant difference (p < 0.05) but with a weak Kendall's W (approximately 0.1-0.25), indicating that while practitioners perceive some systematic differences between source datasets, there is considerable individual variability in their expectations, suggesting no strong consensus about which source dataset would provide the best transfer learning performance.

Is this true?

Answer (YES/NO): NO